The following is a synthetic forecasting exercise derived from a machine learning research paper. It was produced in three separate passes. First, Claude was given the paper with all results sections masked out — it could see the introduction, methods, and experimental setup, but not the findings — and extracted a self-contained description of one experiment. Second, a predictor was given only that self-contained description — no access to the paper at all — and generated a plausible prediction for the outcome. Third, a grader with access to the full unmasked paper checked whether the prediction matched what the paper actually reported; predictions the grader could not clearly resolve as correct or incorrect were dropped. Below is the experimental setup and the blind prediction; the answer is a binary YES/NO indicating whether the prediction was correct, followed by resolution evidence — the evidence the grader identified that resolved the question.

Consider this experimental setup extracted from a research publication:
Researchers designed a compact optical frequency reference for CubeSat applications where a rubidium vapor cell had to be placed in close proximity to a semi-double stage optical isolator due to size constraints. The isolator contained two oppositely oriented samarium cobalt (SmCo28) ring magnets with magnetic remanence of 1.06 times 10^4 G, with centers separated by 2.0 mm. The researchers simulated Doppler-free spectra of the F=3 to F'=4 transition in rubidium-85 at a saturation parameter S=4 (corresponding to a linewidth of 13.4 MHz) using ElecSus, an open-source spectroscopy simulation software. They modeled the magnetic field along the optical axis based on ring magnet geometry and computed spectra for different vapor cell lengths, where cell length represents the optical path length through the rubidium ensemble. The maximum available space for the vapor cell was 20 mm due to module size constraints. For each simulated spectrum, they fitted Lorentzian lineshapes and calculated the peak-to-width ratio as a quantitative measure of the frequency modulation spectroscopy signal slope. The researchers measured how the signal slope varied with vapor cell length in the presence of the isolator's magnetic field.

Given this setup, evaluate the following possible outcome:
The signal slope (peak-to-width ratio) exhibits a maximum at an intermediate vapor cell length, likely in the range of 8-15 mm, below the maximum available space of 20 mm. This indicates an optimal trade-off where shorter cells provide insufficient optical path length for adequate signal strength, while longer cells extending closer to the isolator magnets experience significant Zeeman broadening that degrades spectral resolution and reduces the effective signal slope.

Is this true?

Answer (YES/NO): NO